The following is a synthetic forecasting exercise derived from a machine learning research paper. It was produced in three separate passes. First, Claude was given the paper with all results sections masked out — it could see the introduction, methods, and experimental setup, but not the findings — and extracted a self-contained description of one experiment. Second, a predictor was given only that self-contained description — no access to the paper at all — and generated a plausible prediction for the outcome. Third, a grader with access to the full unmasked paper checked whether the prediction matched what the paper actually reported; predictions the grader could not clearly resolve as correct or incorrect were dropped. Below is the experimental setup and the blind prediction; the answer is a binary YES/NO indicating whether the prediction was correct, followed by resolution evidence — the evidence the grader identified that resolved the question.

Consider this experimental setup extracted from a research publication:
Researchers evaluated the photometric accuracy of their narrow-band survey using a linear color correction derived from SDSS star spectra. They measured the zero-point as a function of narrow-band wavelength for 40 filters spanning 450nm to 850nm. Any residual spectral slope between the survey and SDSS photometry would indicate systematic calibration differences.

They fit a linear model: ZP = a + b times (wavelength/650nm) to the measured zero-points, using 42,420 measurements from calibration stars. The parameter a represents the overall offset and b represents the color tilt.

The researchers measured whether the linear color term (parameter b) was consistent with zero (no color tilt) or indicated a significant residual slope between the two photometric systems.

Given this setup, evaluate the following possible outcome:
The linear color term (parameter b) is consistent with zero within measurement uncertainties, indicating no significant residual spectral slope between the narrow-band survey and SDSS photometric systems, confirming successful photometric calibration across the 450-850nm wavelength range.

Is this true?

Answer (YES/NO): YES